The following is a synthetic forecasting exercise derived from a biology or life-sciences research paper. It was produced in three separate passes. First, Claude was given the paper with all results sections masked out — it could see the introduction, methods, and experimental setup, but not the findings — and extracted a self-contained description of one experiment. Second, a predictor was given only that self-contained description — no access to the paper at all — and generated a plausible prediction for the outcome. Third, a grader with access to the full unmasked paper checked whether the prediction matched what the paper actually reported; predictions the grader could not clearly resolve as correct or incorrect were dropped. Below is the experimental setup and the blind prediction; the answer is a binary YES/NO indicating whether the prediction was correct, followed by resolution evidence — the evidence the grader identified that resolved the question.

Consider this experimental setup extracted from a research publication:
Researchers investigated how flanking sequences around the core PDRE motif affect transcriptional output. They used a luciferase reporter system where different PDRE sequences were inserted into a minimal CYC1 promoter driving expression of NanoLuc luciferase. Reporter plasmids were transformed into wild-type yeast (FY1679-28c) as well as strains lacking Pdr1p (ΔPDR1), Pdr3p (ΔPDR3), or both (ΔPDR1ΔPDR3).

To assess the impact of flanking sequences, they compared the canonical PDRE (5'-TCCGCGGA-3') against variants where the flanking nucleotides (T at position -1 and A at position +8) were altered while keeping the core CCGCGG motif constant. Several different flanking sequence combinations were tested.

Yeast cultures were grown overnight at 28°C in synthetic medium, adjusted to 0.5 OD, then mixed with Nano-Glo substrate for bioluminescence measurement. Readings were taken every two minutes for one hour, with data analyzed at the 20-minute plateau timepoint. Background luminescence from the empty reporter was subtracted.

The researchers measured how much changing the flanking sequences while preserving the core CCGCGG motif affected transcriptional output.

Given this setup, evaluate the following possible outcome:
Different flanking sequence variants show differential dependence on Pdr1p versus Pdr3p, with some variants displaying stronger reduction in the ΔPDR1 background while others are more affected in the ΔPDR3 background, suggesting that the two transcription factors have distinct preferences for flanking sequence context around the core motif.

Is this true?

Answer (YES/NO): NO